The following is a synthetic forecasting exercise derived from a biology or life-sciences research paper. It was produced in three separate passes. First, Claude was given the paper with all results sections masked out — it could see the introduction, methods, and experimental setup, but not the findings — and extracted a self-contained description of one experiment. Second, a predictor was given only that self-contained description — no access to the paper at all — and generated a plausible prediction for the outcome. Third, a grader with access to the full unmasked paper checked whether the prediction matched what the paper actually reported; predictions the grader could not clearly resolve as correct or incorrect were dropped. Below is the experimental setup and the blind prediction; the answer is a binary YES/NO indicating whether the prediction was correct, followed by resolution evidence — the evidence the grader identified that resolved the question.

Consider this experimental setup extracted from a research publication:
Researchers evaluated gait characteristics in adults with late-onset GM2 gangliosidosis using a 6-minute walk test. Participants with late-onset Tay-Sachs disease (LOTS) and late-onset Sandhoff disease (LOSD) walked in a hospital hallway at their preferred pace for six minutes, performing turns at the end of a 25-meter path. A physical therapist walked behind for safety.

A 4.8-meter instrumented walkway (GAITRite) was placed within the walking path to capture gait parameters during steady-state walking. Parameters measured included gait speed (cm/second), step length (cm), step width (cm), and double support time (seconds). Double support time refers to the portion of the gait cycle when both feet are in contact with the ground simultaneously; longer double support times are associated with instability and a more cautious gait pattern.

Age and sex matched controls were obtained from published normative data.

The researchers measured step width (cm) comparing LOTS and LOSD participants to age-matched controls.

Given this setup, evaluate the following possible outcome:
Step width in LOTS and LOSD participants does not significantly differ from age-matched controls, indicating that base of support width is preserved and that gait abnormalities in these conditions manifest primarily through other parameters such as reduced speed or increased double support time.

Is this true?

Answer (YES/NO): NO